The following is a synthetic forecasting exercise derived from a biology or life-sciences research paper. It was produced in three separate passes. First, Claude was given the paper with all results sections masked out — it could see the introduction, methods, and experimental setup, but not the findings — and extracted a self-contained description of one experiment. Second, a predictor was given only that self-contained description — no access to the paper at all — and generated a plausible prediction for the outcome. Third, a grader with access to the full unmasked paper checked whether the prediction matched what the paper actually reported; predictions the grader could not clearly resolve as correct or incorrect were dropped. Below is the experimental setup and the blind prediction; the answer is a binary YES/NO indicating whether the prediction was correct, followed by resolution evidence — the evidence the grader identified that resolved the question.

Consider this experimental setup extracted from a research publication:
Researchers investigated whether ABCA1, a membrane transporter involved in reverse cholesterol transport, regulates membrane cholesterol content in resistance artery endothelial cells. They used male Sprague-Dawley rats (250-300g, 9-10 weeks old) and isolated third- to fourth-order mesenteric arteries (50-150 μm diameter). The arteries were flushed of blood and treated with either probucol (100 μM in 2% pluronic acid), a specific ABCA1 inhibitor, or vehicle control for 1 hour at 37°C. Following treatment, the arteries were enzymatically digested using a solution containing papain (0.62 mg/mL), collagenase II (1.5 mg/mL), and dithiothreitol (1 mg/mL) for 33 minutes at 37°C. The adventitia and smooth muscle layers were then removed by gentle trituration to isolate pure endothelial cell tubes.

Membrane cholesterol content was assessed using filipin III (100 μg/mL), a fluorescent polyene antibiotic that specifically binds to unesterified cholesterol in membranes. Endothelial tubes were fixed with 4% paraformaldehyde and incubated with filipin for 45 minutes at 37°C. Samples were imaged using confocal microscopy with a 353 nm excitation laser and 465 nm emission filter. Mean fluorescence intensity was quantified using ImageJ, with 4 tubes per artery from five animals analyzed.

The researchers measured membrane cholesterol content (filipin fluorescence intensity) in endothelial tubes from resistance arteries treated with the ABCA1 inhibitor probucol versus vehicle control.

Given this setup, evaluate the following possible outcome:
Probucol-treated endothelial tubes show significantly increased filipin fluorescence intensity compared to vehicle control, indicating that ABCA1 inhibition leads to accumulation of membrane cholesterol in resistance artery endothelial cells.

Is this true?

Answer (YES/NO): YES